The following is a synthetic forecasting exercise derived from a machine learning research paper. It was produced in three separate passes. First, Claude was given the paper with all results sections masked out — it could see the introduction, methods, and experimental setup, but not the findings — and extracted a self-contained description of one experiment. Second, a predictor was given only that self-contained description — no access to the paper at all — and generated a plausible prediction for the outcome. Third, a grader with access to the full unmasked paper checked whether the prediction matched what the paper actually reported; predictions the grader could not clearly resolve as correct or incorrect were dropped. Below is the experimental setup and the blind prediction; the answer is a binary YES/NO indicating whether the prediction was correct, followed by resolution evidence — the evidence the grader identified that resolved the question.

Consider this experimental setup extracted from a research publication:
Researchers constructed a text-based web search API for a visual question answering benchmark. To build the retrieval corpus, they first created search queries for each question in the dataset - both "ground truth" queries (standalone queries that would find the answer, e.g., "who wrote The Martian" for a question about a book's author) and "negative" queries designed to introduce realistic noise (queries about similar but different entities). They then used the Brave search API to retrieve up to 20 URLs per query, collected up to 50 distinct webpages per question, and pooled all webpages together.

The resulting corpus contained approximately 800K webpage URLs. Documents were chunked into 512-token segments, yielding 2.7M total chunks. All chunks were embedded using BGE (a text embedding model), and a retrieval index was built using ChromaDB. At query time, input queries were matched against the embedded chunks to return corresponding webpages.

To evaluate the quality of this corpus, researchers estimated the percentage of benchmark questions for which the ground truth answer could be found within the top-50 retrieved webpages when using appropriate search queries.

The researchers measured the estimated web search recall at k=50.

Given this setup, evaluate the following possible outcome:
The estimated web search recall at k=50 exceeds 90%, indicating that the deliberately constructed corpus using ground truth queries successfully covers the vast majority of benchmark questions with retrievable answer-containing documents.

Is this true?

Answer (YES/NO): NO